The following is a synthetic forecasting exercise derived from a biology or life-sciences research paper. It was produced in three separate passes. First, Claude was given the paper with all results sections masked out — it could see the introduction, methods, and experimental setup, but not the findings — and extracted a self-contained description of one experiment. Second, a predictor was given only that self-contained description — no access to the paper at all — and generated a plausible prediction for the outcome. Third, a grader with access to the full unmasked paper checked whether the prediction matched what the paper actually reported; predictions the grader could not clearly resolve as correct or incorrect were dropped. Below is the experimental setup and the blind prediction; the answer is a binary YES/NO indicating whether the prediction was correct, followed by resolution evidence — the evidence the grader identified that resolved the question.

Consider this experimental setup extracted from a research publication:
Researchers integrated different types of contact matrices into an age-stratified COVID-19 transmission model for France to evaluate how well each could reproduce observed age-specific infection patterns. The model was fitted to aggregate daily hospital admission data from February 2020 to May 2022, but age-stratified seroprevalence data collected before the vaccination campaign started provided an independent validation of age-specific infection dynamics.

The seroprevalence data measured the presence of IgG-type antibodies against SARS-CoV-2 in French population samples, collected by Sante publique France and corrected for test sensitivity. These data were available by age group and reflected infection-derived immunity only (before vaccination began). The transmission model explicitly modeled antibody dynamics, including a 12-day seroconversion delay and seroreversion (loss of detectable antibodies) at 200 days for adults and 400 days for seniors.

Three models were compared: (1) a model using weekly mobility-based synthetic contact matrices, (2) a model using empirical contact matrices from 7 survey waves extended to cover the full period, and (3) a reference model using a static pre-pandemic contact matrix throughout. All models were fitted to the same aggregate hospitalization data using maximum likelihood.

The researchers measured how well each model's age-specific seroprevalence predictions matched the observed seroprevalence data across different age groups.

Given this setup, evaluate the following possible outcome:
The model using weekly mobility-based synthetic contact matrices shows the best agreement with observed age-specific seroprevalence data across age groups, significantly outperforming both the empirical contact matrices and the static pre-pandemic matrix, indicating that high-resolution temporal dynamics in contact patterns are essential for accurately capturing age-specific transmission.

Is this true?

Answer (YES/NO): NO